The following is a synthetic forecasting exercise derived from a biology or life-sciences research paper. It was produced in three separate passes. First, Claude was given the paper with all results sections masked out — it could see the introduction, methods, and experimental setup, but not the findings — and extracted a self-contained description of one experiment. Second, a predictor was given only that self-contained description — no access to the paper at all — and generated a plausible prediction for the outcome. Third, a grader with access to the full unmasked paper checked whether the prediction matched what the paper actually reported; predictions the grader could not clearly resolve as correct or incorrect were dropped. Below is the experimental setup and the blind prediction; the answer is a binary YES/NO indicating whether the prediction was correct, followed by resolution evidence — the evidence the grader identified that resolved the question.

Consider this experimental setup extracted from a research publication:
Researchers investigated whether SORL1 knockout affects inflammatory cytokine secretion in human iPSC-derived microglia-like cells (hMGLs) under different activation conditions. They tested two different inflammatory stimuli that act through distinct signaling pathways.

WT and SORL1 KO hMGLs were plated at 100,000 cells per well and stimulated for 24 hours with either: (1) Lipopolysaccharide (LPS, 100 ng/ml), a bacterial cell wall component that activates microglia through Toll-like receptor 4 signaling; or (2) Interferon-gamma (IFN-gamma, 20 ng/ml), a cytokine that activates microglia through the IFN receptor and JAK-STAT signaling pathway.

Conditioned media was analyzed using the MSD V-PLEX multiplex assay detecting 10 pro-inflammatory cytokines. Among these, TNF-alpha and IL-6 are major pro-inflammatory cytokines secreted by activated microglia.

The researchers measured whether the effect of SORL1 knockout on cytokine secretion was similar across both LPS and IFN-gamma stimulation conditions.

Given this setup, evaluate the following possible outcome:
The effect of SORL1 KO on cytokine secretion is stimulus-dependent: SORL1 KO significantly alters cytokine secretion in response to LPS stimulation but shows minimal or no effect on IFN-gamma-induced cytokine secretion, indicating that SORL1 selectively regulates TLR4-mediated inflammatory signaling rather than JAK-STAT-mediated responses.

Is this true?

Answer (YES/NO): NO